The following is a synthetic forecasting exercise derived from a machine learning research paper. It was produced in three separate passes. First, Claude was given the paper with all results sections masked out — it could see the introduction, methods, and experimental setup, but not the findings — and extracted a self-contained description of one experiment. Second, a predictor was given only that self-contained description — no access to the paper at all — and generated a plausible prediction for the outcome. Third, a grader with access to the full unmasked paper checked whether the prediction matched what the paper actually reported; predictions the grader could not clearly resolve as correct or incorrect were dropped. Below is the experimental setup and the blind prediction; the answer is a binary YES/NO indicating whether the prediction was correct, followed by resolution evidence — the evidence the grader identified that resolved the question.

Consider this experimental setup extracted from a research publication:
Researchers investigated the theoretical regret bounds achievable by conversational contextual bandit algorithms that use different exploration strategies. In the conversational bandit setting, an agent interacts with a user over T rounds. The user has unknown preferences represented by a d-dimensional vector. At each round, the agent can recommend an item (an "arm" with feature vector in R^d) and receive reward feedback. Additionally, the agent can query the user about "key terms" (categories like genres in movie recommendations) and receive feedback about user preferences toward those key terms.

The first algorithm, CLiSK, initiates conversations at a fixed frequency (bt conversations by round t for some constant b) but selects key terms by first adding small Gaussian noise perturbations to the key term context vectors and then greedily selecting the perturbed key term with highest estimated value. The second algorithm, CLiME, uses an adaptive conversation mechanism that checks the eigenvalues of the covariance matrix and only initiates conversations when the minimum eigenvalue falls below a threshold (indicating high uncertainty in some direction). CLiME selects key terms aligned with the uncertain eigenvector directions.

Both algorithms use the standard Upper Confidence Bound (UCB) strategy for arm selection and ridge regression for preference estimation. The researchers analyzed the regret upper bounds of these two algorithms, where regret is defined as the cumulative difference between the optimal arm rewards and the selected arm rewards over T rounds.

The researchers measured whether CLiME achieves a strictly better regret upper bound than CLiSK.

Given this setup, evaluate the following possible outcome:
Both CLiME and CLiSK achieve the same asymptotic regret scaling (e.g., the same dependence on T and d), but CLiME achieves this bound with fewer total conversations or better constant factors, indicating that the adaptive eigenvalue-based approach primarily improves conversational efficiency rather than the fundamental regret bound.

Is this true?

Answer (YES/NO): NO